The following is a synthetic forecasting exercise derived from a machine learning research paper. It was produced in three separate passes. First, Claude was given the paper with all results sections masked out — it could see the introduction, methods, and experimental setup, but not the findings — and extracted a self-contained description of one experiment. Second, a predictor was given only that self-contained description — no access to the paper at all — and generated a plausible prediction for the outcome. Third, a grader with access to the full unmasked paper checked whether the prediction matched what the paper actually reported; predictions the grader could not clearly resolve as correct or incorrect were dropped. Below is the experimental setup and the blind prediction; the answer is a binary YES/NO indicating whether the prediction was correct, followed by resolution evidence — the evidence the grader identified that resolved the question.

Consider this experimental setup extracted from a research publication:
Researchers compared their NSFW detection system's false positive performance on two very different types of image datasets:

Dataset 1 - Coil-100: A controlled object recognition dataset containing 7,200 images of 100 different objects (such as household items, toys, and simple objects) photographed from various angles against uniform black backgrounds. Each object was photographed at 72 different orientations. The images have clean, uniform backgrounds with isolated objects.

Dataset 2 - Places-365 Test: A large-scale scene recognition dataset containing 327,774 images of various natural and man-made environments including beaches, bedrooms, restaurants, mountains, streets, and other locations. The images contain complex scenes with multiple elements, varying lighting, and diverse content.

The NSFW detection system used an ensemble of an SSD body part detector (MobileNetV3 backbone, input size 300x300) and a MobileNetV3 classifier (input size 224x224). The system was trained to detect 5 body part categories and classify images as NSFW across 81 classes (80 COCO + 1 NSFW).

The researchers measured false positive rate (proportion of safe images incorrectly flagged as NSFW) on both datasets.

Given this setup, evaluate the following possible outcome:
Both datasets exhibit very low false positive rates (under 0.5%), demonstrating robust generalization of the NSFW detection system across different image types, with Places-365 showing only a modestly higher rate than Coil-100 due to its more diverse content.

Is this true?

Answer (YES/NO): NO